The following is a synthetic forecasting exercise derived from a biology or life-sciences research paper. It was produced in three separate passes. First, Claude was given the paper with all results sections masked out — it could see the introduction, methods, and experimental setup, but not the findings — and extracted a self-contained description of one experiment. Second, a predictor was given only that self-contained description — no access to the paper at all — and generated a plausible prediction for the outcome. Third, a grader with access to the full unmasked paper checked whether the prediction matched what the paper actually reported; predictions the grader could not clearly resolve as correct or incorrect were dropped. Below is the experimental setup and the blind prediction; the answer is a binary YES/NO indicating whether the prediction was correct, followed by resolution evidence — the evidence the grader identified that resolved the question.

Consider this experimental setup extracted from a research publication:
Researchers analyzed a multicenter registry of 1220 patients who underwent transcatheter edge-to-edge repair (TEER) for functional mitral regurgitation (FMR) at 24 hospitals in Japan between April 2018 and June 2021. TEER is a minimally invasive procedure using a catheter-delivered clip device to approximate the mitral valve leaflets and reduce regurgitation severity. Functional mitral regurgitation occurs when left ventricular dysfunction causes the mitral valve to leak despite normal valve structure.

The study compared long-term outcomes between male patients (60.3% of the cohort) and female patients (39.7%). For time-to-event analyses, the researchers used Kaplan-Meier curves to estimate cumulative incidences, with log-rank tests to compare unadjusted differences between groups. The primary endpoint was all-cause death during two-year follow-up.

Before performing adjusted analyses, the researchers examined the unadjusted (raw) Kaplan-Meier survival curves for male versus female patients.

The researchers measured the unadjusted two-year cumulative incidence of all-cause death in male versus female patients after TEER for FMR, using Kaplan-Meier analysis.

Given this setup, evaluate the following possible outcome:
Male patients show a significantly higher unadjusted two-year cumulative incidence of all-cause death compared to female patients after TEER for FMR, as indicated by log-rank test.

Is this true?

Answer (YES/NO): YES